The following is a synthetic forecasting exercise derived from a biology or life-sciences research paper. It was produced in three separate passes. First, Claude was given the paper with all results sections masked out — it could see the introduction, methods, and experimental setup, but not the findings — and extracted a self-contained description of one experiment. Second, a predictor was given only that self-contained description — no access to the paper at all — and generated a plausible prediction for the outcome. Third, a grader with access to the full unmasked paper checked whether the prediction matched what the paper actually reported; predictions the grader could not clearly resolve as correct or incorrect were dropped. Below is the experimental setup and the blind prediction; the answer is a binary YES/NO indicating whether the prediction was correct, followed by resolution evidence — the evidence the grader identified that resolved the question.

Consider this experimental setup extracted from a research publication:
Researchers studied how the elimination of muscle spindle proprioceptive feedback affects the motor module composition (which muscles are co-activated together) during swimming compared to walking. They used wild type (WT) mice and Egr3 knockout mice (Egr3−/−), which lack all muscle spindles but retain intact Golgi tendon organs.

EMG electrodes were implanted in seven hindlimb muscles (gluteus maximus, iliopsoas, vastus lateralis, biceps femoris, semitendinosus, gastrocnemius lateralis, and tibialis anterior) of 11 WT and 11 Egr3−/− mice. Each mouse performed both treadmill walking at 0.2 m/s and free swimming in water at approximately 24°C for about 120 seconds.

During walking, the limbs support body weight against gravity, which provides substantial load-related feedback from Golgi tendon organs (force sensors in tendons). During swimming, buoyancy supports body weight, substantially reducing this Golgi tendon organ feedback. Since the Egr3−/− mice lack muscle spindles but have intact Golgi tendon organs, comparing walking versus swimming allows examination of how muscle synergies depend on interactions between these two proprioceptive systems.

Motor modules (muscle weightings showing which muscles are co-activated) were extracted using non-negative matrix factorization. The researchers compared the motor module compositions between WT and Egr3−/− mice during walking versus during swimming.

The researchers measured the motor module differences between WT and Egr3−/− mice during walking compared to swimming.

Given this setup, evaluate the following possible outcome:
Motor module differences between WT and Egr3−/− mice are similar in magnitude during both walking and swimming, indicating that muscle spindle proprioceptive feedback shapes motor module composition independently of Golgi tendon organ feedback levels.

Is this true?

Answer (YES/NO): NO